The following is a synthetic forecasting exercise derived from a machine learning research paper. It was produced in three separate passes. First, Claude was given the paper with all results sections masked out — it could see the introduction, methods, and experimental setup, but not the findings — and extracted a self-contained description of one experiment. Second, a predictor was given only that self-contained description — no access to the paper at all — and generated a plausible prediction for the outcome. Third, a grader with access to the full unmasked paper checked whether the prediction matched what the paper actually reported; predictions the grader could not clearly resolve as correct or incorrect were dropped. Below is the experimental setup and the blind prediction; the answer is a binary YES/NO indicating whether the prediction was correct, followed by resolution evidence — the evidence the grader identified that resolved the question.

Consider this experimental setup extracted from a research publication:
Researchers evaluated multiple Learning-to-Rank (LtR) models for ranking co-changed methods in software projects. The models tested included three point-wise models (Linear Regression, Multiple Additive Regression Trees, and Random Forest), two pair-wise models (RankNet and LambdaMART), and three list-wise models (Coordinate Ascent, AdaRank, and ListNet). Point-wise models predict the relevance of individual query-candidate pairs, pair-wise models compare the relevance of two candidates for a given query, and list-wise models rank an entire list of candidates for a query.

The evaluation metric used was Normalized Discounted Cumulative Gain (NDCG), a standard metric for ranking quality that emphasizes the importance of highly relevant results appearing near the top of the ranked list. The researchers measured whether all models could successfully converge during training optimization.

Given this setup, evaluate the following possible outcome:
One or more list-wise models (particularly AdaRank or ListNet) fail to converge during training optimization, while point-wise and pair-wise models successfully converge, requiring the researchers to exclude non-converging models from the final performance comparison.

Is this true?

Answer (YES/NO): YES